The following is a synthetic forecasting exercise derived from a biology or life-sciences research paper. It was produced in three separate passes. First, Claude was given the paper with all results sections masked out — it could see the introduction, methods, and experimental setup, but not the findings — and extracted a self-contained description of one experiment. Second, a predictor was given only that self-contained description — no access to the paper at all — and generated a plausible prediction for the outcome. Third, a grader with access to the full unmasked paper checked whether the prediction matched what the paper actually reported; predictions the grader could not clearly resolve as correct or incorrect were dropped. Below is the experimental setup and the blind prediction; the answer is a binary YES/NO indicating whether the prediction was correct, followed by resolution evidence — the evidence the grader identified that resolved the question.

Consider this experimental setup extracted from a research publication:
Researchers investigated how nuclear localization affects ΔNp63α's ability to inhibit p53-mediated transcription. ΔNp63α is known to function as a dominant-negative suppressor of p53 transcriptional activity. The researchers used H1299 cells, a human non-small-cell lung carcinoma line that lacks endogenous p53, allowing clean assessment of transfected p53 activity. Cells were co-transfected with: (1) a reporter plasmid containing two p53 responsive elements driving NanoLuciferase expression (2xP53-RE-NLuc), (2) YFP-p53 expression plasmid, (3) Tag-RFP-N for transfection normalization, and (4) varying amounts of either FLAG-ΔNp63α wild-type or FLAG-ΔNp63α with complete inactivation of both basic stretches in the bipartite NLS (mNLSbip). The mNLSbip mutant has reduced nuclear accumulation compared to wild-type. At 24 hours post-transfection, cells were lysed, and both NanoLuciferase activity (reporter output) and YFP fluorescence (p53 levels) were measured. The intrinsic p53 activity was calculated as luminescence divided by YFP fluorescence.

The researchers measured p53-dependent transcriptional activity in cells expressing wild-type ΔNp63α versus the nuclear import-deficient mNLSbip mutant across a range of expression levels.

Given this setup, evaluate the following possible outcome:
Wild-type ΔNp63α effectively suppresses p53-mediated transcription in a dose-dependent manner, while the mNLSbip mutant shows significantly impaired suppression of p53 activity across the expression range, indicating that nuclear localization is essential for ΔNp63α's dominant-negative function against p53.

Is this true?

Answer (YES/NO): YES